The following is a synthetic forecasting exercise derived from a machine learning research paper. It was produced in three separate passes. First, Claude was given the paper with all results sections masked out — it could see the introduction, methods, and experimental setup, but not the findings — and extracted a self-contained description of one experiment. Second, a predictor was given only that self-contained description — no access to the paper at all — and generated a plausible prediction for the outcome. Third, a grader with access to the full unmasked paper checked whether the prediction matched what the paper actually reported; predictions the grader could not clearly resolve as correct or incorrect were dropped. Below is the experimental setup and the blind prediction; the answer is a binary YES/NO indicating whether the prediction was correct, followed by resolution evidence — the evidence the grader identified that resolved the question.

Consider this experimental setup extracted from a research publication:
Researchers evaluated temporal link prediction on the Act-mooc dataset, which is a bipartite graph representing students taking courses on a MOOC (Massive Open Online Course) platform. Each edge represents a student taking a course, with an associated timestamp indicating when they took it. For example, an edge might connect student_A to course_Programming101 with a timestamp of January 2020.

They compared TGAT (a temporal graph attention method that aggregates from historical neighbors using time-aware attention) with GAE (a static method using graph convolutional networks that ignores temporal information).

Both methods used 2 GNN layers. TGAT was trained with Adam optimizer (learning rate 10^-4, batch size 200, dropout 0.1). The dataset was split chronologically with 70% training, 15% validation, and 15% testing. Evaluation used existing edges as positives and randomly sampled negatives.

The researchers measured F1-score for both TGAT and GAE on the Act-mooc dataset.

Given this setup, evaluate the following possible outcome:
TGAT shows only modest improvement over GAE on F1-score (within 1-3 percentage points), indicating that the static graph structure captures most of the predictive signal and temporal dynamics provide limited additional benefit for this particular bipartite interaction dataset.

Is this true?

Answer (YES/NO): YES